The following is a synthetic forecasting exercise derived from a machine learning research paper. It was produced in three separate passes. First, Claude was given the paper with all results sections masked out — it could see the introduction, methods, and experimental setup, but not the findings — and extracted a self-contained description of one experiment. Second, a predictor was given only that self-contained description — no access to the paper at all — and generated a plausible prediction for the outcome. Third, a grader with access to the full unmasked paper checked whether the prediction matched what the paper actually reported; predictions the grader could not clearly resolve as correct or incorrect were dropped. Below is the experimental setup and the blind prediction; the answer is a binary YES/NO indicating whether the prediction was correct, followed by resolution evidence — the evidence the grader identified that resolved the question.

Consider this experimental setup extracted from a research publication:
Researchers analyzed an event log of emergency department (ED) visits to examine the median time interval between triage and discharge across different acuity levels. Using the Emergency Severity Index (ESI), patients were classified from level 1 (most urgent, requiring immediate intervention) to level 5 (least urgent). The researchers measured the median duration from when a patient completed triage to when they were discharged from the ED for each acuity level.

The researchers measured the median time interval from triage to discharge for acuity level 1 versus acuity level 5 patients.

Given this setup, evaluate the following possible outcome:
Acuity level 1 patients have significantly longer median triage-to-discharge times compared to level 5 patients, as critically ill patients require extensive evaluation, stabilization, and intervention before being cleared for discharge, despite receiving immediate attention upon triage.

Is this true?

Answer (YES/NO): YES